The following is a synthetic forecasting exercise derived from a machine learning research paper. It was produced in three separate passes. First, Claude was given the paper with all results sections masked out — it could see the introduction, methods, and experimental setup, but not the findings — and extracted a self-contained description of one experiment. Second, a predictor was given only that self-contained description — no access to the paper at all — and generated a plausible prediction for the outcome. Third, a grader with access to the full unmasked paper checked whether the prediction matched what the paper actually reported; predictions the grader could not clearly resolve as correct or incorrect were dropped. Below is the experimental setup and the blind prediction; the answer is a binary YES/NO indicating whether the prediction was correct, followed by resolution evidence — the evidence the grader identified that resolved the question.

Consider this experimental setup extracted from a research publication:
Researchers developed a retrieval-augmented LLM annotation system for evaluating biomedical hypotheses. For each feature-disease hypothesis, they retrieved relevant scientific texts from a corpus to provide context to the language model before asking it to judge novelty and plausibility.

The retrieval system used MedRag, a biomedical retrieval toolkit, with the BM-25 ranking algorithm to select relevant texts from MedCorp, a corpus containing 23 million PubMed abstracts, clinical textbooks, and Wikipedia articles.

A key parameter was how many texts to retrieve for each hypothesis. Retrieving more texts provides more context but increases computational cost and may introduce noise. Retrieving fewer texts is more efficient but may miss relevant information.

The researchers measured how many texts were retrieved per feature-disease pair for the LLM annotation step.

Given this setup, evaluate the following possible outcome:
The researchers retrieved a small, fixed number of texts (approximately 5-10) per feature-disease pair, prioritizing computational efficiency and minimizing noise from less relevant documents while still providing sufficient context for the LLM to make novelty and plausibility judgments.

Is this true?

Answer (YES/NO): NO